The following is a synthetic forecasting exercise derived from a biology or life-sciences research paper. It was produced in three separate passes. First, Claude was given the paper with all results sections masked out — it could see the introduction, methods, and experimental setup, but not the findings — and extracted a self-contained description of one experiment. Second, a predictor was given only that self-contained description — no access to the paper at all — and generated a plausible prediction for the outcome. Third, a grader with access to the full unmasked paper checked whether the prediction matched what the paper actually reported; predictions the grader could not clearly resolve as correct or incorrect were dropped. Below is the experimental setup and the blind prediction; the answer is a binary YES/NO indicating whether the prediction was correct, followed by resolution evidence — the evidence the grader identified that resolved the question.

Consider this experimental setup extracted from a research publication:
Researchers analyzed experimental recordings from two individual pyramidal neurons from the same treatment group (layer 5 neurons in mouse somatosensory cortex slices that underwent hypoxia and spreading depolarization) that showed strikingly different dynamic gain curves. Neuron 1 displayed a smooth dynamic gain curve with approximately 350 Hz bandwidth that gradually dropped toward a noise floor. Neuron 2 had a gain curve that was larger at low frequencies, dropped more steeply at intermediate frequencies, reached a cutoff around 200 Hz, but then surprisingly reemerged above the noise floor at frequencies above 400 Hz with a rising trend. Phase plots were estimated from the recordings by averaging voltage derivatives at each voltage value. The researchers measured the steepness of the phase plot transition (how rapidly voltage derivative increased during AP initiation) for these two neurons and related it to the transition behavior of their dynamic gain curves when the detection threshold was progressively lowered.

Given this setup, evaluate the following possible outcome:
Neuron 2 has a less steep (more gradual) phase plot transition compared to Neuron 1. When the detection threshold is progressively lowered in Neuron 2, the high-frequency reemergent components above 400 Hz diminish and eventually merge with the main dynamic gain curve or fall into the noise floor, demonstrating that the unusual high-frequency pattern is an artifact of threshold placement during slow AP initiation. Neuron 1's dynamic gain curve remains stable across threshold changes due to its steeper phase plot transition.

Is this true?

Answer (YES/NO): NO